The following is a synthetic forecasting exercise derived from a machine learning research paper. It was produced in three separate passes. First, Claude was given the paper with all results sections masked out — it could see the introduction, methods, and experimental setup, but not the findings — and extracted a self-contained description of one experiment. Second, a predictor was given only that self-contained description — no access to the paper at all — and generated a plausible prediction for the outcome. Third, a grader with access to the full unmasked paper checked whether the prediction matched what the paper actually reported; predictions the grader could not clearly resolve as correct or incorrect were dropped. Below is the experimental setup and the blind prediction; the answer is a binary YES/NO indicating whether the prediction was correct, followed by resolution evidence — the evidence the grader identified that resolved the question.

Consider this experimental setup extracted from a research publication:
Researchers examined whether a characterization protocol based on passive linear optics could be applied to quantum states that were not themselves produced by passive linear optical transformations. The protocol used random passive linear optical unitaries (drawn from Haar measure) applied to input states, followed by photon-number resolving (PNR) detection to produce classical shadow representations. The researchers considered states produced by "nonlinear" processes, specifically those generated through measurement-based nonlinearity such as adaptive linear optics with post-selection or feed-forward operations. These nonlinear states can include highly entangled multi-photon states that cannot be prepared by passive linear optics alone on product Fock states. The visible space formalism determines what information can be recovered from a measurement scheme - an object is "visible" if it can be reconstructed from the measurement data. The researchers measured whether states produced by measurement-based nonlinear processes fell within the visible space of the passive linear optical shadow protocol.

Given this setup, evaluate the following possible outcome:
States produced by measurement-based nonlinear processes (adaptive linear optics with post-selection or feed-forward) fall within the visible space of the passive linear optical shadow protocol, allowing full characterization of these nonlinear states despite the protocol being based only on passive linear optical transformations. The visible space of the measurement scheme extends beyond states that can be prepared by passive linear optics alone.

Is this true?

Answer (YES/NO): YES